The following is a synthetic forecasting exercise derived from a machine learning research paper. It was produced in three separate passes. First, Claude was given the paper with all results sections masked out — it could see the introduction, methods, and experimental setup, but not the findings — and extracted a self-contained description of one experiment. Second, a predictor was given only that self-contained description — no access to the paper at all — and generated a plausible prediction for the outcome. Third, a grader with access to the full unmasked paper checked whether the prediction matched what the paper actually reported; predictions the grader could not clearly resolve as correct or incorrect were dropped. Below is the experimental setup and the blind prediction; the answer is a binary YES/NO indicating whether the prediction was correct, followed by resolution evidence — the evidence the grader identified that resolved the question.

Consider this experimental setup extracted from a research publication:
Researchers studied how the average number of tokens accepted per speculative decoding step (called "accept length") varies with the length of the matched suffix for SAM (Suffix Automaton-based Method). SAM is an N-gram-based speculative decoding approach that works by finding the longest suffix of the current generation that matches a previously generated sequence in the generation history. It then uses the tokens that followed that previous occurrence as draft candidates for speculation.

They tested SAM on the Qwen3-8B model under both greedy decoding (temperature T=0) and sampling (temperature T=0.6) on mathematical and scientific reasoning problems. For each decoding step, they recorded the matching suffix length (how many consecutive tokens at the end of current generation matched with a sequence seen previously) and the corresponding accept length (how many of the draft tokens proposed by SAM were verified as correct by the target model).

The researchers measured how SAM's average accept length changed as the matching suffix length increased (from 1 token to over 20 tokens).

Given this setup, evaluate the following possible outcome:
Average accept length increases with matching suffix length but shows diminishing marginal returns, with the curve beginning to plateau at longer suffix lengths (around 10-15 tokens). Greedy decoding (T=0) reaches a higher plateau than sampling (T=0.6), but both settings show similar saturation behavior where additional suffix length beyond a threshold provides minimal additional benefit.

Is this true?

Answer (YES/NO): NO